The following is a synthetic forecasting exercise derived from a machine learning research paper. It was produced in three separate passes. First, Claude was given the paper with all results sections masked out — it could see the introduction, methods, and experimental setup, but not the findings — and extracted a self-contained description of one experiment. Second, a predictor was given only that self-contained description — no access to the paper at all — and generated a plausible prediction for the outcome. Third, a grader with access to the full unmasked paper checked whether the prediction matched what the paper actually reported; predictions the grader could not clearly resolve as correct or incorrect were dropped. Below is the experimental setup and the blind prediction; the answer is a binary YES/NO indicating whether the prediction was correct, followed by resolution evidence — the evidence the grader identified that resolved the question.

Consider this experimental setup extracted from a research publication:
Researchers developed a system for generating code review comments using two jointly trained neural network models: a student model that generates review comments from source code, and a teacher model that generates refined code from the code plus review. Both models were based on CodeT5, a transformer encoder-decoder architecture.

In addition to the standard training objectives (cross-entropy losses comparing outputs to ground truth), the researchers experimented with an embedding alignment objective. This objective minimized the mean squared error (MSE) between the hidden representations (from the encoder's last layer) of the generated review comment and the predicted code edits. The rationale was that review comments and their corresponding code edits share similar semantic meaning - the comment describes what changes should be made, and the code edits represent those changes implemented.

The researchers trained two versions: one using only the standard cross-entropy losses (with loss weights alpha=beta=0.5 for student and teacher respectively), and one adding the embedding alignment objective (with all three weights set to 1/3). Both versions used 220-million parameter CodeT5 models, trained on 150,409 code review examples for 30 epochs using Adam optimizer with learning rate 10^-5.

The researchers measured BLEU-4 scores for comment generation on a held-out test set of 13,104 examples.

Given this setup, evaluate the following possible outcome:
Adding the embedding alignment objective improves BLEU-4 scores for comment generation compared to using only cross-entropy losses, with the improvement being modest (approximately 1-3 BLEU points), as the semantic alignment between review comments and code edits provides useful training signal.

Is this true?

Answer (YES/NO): NO